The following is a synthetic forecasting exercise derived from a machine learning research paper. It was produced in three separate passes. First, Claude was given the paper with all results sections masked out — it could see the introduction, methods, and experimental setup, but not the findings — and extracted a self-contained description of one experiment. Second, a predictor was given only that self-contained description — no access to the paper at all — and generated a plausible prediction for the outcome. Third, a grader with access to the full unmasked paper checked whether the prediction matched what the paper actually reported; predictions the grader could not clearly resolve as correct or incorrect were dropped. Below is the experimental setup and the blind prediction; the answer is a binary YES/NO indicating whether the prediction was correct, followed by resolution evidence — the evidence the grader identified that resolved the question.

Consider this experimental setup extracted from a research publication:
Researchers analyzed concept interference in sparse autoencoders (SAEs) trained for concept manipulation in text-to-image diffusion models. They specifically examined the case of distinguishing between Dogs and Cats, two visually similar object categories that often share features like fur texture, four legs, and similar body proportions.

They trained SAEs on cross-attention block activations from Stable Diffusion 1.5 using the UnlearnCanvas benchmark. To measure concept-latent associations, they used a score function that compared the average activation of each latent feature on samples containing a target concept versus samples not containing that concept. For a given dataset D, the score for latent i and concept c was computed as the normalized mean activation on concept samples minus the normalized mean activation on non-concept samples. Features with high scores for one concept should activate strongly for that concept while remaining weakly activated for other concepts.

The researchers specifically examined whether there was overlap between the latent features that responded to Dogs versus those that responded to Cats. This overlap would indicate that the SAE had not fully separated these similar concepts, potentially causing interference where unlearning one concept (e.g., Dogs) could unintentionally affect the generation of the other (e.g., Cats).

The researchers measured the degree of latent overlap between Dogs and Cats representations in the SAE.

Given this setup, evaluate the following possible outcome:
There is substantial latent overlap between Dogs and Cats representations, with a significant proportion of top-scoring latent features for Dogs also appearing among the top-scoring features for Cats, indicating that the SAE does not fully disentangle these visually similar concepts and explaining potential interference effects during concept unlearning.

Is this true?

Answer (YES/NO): YES